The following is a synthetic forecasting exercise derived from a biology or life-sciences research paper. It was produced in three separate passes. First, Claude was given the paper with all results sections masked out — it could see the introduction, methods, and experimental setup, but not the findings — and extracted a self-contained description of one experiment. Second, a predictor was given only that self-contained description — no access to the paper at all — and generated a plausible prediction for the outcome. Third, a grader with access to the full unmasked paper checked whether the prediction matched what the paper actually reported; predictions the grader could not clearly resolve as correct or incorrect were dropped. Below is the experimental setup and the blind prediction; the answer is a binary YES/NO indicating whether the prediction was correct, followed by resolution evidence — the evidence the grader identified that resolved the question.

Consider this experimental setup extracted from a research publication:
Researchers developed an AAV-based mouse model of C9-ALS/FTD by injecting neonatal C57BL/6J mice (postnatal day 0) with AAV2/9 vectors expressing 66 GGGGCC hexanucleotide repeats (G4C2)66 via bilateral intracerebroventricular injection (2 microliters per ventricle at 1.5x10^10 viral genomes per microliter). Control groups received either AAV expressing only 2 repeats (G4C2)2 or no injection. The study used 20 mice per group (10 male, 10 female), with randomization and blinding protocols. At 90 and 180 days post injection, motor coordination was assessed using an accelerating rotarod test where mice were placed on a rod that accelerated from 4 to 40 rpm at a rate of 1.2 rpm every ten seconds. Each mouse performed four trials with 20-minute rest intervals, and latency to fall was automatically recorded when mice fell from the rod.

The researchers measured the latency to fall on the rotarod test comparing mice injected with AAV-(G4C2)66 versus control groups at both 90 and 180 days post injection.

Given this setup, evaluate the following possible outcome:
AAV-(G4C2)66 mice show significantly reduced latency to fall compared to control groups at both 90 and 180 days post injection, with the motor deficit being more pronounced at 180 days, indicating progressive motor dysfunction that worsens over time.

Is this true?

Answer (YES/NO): NO